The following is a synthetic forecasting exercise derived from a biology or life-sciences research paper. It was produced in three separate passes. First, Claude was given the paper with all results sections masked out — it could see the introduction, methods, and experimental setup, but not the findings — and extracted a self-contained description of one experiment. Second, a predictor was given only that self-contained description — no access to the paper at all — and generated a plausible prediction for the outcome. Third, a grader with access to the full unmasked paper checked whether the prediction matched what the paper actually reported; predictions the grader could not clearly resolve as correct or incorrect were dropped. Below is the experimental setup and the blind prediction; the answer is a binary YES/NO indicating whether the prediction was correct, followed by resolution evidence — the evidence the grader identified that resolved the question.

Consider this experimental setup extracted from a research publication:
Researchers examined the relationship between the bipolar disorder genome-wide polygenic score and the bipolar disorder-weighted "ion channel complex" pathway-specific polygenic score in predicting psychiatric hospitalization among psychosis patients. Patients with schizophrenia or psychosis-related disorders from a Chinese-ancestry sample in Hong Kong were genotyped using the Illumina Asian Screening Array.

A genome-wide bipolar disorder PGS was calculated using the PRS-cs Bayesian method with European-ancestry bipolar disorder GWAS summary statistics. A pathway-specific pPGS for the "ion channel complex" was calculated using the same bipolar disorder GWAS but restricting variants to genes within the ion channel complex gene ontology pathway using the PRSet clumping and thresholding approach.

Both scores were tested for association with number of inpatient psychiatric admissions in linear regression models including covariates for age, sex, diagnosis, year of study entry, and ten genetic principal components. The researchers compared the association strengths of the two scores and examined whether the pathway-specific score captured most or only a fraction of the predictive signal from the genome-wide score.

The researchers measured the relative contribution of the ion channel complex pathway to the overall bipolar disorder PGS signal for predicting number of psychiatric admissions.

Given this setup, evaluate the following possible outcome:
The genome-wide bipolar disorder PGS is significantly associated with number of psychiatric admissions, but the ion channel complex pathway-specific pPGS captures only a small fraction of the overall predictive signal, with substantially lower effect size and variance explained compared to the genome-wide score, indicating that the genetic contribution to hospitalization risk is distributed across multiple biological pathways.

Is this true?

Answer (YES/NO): NO